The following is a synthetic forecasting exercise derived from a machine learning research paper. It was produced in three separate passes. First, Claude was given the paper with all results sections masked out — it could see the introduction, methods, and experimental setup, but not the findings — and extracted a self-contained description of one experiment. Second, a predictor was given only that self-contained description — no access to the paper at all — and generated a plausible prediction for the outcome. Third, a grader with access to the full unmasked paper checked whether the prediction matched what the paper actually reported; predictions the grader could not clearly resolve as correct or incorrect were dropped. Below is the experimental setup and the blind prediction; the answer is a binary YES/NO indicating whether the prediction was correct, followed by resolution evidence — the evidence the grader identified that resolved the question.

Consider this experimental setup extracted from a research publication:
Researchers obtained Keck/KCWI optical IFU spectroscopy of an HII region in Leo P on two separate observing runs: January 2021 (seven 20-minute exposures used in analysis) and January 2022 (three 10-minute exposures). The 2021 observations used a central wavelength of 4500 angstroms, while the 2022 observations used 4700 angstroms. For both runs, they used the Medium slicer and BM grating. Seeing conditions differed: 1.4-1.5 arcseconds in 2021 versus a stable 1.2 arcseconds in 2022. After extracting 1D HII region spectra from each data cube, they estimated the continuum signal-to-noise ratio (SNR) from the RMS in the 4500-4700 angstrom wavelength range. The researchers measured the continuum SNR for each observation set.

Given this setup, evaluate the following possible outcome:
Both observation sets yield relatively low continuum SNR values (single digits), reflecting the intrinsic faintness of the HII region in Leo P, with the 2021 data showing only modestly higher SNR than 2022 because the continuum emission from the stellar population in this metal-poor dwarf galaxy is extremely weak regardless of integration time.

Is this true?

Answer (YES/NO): NO